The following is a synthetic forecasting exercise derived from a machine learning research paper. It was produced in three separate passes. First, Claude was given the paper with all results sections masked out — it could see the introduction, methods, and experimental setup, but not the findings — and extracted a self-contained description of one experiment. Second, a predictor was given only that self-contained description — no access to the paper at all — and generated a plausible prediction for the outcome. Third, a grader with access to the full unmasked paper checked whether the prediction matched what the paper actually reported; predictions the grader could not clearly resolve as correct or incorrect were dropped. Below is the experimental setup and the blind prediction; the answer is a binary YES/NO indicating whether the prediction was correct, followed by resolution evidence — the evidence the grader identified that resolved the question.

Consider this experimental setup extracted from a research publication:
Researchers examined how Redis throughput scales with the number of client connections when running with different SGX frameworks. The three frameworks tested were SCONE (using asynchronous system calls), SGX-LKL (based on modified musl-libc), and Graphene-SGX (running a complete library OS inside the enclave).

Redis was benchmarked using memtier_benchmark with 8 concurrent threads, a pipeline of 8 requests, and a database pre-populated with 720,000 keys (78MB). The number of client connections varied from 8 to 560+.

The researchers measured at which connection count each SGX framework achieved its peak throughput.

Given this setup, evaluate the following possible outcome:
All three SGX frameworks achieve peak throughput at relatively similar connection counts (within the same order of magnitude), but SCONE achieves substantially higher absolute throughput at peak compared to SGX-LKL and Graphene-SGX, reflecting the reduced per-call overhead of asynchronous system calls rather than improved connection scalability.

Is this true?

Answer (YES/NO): NO